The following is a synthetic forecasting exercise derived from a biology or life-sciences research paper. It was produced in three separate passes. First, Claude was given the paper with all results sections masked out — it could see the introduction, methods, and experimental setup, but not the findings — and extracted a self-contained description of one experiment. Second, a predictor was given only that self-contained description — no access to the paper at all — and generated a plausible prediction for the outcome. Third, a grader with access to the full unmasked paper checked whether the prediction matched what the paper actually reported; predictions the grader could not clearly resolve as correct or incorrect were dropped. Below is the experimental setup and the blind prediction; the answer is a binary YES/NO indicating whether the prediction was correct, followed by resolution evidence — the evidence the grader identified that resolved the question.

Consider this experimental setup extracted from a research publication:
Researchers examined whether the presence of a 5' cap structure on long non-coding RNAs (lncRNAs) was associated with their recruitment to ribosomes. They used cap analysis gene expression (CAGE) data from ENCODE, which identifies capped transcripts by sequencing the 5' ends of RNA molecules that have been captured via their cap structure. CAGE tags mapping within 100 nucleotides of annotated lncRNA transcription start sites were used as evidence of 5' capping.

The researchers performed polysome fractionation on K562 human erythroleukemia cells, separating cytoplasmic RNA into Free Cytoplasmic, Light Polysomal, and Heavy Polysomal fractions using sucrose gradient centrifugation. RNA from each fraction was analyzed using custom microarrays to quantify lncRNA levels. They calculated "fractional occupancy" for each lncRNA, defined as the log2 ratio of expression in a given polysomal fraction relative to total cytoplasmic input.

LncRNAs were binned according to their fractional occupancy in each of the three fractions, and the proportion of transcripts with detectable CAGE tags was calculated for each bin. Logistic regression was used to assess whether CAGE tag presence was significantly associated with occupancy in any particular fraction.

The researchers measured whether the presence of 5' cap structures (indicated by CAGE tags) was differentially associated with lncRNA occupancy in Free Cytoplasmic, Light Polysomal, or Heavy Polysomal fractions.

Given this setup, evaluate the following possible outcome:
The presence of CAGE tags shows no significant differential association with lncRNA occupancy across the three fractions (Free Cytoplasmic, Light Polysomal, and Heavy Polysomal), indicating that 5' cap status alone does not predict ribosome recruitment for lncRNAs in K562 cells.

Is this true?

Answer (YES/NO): NO